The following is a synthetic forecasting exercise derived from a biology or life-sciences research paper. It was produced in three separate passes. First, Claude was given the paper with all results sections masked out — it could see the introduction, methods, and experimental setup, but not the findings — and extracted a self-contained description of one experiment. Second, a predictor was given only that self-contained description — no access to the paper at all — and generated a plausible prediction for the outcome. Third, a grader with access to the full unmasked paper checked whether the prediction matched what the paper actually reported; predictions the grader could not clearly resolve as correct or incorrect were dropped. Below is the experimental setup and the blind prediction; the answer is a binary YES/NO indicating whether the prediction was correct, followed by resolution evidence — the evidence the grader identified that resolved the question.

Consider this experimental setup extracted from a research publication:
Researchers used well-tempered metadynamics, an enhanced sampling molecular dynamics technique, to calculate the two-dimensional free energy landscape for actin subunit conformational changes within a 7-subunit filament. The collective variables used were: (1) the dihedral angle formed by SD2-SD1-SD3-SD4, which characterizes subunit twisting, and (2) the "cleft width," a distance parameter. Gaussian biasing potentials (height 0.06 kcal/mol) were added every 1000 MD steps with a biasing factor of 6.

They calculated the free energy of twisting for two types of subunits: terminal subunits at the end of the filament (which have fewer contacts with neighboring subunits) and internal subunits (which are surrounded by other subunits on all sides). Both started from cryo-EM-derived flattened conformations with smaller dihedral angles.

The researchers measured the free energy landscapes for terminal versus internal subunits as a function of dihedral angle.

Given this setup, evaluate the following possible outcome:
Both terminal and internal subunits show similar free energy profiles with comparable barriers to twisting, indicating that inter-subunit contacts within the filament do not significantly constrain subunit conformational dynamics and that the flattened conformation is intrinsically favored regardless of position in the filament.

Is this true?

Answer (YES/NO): NO